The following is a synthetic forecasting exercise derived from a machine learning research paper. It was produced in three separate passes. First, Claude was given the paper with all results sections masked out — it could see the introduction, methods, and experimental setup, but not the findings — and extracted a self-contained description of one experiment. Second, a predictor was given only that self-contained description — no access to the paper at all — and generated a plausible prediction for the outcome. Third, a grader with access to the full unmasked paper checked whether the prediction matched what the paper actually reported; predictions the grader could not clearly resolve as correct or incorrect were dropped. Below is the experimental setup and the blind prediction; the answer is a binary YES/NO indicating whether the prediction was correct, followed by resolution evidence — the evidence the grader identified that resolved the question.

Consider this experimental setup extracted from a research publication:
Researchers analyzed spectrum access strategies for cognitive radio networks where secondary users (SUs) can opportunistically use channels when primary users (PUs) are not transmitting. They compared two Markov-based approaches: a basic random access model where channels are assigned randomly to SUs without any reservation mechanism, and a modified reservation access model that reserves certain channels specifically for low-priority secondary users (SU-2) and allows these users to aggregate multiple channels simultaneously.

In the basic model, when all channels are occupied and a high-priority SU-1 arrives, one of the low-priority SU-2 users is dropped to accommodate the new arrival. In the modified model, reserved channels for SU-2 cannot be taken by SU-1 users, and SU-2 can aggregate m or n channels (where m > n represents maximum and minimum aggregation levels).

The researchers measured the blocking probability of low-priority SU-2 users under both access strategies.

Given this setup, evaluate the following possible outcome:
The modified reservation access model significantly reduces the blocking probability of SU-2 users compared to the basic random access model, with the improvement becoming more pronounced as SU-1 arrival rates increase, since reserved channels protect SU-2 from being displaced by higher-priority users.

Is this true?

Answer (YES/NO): NO